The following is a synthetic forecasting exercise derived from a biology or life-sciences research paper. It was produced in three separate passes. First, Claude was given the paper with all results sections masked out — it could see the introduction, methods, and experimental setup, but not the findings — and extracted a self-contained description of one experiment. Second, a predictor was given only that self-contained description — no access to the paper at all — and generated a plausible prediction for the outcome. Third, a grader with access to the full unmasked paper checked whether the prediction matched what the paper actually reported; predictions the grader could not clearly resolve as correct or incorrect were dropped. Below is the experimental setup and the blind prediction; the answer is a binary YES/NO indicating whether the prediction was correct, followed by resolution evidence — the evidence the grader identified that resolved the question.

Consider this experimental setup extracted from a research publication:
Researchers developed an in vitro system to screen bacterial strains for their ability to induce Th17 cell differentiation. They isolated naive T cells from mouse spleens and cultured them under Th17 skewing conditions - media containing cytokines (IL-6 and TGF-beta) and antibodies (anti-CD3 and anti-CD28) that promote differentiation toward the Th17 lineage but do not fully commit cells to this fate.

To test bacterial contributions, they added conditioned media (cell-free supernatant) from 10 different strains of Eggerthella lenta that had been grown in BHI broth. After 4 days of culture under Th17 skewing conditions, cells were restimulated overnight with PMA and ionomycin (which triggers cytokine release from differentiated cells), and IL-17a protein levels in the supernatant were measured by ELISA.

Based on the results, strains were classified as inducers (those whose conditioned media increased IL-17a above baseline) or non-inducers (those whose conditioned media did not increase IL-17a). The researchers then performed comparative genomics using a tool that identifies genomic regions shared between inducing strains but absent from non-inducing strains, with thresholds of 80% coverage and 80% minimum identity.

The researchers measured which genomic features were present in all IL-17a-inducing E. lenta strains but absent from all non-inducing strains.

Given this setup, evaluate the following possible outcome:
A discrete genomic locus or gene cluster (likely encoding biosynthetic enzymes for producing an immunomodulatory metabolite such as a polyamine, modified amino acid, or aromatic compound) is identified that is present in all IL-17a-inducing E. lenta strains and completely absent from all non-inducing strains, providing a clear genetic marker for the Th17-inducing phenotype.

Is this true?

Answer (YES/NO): YES